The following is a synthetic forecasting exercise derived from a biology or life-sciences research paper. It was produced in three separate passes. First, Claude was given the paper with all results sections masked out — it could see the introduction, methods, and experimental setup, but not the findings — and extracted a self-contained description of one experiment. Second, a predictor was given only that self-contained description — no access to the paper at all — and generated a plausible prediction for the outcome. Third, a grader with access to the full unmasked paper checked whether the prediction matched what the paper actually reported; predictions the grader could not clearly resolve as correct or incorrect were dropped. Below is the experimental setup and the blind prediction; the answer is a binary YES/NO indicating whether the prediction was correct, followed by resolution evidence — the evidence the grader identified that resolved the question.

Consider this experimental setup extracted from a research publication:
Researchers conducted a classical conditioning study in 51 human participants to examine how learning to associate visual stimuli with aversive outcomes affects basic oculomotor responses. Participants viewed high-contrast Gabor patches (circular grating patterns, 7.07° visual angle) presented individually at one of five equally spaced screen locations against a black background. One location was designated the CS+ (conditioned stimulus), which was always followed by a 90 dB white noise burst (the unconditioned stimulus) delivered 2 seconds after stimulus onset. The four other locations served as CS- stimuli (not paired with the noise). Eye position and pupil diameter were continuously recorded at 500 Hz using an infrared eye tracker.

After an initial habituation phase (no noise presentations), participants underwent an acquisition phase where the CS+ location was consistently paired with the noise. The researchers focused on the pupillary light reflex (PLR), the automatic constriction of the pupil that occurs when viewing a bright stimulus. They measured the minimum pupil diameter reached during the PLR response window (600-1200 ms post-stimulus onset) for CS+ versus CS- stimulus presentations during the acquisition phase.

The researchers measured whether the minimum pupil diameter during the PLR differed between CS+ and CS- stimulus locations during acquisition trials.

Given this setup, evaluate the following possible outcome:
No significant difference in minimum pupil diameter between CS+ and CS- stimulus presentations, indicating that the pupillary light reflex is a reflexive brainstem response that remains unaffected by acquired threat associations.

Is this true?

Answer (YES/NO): NO